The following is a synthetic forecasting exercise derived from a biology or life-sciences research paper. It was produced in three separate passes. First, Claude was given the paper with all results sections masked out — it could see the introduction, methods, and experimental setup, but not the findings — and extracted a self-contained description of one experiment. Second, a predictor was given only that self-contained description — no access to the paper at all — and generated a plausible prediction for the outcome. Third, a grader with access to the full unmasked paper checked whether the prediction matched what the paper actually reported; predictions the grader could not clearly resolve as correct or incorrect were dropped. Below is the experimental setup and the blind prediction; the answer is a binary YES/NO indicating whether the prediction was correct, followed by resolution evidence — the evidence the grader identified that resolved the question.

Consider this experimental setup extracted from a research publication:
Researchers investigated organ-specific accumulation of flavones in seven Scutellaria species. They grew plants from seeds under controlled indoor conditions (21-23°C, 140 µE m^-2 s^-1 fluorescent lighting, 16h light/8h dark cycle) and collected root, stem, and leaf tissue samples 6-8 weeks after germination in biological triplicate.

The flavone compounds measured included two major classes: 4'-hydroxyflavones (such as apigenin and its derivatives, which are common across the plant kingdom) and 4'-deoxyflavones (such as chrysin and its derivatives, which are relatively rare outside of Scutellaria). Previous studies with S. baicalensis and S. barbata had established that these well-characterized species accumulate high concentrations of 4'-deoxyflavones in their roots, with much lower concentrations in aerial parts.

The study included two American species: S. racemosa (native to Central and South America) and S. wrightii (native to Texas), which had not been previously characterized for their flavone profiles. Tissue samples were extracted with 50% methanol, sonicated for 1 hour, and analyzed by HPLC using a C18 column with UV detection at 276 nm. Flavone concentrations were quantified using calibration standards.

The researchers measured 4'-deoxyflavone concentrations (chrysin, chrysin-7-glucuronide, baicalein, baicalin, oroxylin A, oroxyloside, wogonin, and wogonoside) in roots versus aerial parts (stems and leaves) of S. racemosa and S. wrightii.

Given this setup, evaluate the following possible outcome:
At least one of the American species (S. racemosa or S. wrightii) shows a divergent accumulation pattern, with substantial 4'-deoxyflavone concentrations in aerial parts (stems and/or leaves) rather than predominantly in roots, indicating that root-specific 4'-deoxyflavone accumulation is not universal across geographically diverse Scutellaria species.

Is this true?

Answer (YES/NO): YES